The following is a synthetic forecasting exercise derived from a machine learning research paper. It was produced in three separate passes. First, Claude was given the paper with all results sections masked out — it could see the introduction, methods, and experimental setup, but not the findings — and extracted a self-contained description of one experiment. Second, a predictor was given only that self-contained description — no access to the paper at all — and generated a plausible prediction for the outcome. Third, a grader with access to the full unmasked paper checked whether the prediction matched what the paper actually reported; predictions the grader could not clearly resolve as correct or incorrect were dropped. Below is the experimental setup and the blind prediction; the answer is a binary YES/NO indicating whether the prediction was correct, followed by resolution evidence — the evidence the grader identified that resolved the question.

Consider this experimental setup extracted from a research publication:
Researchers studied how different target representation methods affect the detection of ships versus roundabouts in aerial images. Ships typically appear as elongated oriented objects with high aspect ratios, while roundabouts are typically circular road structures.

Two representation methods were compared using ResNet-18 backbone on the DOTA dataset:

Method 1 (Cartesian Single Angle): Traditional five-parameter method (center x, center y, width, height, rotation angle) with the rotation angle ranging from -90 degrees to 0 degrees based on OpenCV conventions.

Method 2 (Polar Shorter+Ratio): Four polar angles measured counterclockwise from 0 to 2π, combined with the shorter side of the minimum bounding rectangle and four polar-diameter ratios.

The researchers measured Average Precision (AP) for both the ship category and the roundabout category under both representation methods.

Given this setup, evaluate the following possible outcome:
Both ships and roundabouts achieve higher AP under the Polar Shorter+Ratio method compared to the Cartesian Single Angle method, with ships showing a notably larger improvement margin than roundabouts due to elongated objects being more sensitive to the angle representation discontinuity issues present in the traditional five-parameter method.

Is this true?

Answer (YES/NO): NO